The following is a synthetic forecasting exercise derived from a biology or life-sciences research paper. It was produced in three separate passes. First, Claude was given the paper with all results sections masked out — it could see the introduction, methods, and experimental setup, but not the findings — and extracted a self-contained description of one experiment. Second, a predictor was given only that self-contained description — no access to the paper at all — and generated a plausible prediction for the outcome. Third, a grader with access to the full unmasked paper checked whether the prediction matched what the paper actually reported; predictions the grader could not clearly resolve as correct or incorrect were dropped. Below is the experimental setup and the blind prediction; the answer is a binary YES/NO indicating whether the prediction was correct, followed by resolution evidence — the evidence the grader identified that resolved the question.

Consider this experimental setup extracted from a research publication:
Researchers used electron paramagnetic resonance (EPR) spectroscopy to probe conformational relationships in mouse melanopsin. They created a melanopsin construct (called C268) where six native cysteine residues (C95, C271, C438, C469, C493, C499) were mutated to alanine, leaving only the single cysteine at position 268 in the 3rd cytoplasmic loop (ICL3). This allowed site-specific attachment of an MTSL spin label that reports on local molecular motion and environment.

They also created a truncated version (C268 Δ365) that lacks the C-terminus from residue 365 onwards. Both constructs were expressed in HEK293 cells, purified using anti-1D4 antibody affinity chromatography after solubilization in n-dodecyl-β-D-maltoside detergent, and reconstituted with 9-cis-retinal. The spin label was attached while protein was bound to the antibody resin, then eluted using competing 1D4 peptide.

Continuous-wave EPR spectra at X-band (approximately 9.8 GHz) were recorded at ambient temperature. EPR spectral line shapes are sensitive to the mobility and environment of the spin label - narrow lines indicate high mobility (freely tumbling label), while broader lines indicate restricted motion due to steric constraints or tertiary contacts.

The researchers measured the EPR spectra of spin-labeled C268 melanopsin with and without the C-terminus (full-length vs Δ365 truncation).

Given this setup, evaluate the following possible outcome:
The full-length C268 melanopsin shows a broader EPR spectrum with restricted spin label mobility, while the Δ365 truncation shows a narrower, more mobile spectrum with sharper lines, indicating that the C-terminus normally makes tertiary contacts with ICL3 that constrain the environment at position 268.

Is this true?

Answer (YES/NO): YES